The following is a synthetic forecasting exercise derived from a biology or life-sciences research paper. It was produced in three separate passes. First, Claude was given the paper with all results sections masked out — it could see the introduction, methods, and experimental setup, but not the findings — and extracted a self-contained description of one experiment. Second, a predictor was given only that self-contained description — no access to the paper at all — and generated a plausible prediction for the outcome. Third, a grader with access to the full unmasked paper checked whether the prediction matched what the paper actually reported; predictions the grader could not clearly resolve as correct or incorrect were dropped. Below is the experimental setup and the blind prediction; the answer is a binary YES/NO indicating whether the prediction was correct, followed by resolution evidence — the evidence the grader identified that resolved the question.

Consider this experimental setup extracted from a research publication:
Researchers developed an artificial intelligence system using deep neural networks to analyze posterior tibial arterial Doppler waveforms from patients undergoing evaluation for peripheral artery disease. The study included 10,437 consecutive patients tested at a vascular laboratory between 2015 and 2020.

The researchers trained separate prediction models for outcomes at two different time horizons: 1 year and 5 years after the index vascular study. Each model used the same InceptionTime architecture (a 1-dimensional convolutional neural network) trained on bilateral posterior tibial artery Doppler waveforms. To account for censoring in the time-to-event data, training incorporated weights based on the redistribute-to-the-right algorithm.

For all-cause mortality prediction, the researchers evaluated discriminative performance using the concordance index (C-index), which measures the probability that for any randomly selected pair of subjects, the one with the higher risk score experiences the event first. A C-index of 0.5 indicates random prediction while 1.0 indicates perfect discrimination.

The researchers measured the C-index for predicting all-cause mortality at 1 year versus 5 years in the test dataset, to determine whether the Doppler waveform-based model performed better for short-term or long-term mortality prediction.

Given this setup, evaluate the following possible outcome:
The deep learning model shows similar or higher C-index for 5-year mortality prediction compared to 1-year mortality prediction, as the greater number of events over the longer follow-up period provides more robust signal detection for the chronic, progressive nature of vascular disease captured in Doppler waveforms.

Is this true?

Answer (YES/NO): NO